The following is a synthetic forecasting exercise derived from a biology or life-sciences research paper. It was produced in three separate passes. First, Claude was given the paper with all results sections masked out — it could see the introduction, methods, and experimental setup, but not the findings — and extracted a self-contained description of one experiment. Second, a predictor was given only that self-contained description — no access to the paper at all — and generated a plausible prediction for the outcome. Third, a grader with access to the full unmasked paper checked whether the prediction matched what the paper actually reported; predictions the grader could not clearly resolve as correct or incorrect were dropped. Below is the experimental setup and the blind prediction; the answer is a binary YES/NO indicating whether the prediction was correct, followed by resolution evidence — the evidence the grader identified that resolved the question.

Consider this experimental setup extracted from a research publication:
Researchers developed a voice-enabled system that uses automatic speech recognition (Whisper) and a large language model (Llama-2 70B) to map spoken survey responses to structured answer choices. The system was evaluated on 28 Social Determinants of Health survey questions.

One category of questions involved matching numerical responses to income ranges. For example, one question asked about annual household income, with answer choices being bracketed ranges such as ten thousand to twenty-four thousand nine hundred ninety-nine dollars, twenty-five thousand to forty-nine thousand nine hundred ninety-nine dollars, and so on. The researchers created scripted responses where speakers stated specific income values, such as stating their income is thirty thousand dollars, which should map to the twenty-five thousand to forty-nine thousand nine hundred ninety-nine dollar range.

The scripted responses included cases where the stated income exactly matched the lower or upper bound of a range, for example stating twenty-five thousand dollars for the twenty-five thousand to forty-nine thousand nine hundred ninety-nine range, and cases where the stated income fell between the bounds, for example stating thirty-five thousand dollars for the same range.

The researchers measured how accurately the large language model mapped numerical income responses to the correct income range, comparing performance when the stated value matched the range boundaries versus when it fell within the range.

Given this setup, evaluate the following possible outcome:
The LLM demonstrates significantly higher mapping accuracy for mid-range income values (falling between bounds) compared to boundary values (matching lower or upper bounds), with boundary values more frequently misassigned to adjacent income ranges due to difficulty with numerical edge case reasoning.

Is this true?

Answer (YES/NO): NO